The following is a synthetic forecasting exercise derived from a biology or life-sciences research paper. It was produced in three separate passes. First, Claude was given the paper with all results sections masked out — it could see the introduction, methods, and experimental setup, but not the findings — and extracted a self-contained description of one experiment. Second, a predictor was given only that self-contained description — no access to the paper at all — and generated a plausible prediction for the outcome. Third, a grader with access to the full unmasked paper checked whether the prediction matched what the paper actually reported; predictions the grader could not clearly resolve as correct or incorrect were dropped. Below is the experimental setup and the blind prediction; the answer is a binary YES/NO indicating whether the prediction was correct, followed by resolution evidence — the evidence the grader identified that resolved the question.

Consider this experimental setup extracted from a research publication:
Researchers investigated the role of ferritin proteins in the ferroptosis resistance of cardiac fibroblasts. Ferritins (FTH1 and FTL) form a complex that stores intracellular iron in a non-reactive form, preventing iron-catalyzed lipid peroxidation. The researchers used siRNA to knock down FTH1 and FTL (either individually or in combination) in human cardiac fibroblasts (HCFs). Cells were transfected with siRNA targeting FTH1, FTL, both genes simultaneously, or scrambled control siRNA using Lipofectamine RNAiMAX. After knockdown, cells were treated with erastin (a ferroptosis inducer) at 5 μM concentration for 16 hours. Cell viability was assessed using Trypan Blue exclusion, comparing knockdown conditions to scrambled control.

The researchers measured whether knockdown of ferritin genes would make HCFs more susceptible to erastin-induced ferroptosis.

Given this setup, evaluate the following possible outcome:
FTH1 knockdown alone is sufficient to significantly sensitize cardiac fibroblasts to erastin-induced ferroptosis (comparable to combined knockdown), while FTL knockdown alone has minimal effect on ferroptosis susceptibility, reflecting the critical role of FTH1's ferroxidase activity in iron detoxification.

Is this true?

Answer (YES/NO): NO